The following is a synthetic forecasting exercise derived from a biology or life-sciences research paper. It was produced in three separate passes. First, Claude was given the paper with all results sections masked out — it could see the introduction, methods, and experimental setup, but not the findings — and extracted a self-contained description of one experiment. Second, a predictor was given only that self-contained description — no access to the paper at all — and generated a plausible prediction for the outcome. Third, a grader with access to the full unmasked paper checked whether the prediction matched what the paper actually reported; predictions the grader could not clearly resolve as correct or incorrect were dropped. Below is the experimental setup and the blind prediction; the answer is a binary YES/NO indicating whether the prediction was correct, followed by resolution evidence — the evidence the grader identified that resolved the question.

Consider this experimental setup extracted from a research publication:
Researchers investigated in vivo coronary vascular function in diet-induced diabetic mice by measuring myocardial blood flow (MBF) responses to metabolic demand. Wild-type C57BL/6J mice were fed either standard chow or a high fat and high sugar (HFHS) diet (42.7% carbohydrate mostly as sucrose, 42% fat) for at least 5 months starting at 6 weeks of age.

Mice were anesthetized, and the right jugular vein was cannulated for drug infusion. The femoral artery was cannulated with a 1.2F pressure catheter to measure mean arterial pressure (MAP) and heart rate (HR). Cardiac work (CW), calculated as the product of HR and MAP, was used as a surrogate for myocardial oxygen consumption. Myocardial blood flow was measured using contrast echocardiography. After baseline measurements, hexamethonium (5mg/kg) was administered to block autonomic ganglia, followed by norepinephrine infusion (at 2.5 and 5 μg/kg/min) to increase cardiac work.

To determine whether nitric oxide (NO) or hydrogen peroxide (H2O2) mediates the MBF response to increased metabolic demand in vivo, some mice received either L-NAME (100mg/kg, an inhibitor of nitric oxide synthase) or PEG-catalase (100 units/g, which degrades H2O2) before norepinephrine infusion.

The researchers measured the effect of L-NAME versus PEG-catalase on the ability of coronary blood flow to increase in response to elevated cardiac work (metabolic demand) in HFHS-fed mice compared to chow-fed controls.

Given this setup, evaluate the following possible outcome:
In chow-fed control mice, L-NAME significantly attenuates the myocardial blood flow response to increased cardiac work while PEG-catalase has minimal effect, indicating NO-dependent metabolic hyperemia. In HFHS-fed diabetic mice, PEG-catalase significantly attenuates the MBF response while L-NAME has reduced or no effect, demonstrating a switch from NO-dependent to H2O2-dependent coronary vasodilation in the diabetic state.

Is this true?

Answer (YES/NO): YES